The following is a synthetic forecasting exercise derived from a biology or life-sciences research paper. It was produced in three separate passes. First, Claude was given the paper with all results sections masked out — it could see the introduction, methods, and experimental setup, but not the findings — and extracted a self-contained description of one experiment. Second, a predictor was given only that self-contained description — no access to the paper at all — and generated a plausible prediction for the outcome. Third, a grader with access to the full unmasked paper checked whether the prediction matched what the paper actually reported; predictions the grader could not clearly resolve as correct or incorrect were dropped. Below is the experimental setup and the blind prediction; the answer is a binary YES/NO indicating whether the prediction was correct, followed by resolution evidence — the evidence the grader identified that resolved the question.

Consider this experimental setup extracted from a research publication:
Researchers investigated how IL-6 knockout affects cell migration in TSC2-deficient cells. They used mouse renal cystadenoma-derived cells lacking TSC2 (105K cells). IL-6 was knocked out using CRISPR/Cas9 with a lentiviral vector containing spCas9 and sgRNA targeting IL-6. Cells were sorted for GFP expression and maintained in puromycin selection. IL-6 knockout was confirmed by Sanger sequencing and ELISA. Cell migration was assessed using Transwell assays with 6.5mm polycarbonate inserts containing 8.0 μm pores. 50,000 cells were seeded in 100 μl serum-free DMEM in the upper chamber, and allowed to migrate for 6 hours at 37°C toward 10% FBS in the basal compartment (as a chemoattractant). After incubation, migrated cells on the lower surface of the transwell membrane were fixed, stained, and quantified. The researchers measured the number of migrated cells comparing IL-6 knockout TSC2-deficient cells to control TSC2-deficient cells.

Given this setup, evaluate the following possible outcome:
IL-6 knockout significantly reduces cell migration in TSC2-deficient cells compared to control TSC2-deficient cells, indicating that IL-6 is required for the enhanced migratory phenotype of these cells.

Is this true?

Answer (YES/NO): YES